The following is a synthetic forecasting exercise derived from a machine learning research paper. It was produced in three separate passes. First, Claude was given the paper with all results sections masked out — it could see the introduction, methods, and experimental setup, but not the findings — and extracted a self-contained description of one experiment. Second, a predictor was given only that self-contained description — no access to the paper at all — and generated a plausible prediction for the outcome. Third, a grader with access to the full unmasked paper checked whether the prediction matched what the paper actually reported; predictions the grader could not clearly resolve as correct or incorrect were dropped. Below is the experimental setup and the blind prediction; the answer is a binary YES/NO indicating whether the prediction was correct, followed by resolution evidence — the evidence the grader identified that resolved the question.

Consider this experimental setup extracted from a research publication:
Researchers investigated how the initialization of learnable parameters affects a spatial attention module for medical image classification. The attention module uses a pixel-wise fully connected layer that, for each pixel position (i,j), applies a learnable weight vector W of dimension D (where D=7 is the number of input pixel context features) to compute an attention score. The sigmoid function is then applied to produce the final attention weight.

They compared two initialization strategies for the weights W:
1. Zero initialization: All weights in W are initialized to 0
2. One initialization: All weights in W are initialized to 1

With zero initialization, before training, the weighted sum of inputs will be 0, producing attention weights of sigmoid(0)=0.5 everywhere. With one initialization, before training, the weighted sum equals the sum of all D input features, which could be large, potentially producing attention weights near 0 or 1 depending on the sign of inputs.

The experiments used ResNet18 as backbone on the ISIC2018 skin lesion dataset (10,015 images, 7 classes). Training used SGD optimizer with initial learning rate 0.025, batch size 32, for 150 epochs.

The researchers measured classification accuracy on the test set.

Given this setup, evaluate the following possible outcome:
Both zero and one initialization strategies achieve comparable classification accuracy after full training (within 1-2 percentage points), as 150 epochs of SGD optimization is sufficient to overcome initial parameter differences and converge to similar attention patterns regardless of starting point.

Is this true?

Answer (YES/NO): YES